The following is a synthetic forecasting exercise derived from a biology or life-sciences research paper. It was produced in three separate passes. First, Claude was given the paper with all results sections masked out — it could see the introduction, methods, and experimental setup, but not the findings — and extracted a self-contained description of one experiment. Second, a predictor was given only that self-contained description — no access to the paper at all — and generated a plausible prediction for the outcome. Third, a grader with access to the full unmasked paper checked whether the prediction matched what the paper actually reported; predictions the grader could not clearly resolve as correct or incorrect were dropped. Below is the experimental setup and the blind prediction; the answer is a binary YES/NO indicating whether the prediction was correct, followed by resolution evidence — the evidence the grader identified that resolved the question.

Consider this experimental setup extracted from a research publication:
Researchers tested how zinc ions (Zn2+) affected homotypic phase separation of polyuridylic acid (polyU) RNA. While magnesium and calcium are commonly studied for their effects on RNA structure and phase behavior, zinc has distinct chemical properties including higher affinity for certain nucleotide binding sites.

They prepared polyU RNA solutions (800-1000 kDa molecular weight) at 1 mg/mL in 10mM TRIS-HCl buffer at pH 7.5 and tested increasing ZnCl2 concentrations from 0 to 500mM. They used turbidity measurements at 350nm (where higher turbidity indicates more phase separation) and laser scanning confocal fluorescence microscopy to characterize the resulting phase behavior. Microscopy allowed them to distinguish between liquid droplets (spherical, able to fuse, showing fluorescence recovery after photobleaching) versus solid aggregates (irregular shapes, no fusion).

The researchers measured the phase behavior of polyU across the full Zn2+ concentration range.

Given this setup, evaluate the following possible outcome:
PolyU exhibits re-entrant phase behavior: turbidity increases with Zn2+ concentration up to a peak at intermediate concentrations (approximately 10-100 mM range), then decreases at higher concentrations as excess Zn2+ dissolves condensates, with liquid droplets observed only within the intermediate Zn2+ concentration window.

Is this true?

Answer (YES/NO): NO